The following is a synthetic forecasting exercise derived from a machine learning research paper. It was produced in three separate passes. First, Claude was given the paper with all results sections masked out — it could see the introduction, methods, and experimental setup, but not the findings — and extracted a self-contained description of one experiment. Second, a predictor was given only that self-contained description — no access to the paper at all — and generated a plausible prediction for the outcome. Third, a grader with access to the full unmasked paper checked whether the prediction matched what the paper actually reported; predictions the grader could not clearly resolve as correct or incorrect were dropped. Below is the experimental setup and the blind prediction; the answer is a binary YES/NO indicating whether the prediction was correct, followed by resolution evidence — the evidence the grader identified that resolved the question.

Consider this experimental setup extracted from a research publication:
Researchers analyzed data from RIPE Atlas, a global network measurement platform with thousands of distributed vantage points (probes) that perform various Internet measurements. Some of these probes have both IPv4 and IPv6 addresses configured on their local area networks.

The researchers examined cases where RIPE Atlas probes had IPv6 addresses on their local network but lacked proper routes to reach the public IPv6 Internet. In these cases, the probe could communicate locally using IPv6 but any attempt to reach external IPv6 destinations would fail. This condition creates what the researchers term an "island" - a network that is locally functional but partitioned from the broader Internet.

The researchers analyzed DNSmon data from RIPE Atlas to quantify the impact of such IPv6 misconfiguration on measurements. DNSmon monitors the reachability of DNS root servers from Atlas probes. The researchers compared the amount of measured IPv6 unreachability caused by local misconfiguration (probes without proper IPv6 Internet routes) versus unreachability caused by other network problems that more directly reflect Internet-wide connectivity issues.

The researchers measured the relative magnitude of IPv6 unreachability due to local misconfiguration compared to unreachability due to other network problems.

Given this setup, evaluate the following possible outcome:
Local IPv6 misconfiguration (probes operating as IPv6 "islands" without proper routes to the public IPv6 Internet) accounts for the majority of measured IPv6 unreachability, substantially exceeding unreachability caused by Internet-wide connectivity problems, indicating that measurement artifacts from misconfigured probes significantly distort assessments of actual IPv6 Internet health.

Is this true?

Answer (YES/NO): YES